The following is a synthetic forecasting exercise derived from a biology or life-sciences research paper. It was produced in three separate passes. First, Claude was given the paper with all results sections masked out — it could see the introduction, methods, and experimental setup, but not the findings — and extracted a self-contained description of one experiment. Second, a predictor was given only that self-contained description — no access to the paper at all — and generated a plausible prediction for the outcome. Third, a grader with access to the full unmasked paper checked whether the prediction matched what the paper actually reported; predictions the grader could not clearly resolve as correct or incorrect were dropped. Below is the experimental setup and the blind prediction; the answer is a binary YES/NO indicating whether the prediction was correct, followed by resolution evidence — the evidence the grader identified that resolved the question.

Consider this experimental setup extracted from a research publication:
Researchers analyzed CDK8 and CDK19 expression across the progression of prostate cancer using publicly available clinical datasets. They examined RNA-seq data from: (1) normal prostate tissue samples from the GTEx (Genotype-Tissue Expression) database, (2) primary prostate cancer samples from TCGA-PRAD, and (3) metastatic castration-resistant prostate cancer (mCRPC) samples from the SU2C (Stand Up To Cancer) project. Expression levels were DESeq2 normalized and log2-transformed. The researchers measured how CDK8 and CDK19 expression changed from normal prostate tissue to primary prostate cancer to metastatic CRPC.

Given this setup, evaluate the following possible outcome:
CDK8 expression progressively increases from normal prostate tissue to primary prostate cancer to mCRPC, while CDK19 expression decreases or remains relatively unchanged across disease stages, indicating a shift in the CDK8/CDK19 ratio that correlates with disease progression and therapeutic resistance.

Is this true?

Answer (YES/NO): NO